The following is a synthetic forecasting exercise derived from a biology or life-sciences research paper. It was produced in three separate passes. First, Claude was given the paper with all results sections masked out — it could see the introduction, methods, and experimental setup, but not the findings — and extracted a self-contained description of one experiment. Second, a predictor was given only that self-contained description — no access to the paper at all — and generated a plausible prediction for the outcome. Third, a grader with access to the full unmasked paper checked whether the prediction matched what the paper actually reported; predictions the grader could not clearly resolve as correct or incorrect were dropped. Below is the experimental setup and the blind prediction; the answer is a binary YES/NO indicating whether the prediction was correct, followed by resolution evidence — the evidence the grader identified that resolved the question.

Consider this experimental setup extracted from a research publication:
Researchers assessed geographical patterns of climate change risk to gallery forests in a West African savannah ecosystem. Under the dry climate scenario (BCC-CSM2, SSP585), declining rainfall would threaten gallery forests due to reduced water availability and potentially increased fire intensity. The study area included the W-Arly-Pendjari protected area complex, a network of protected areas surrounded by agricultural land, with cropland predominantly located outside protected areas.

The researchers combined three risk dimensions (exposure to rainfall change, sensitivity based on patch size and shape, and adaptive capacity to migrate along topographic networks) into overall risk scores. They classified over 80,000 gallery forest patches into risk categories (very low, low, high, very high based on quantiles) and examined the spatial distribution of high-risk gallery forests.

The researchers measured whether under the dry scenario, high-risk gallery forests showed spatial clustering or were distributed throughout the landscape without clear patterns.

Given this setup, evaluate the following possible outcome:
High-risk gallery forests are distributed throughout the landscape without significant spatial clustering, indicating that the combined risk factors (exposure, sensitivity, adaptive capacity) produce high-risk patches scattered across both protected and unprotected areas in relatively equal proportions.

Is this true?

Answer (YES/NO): NO